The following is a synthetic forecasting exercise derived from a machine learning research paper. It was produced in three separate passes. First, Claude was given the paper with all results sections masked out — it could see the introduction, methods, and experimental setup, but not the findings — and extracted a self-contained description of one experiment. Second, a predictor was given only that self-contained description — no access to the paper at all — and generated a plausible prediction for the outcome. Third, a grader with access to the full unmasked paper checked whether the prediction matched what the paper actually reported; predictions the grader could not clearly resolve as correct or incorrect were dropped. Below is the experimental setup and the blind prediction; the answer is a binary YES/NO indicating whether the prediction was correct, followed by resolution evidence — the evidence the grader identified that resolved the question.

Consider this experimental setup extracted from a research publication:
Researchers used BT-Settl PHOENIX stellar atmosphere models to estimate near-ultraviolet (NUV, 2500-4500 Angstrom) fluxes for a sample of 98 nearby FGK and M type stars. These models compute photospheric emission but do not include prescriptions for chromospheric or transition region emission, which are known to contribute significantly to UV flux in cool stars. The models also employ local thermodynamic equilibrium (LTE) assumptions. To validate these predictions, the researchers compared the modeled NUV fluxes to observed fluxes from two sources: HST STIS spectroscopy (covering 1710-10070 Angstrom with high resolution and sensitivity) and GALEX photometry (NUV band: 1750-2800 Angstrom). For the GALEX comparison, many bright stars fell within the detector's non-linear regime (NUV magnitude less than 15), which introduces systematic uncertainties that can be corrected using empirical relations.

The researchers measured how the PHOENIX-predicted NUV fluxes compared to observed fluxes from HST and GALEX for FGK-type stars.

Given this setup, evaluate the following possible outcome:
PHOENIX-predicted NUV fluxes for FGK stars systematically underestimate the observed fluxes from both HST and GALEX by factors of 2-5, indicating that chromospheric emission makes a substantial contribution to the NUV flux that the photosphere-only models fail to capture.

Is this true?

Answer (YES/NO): NO